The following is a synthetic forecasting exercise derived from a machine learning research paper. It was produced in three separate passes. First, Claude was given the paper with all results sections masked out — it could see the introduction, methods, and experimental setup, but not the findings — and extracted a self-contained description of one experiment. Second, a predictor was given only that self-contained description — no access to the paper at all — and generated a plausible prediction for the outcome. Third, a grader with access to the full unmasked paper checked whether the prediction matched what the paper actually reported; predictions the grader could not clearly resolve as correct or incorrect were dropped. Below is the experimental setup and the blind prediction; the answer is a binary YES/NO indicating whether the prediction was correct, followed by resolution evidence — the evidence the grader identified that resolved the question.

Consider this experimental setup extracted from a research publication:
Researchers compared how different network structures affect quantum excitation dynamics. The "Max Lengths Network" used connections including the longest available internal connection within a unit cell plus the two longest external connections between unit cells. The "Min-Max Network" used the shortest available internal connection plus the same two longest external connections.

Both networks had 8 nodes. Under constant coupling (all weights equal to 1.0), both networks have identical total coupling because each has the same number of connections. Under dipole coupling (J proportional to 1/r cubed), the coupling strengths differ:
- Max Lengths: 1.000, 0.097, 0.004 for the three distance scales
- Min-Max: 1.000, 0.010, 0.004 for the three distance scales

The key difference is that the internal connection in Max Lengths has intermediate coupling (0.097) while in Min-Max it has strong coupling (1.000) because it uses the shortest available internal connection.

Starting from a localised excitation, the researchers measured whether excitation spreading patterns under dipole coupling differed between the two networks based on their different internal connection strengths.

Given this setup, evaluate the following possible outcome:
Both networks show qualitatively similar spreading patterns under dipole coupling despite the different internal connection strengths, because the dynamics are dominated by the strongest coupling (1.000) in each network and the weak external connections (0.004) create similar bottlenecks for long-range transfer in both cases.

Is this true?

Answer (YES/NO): NO